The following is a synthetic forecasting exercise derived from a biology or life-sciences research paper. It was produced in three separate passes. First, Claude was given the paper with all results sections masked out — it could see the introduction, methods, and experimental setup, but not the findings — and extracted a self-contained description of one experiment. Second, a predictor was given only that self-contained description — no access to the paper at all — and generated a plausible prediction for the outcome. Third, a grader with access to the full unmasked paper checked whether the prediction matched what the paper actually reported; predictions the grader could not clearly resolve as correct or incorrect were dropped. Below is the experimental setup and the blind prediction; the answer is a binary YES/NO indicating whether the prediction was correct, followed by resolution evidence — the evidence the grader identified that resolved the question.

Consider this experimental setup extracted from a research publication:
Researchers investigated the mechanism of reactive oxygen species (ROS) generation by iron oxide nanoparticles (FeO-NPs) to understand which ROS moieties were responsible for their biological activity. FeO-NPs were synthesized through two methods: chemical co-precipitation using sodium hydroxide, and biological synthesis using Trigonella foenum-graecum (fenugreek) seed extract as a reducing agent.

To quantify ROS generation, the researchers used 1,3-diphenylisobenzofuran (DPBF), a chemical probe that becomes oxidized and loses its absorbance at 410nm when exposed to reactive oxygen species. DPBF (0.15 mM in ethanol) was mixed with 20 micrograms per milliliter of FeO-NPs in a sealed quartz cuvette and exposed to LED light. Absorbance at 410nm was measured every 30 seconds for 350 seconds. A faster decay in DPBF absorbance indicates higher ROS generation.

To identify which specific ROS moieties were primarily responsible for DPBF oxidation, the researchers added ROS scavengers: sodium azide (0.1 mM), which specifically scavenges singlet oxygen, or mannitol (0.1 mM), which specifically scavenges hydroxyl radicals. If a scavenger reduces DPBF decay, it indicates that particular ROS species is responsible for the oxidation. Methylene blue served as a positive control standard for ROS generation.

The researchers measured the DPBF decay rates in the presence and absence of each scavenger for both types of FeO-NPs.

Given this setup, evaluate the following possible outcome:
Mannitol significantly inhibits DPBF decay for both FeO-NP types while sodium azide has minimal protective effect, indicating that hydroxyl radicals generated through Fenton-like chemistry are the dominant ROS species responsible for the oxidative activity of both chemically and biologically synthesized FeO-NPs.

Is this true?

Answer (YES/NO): NO